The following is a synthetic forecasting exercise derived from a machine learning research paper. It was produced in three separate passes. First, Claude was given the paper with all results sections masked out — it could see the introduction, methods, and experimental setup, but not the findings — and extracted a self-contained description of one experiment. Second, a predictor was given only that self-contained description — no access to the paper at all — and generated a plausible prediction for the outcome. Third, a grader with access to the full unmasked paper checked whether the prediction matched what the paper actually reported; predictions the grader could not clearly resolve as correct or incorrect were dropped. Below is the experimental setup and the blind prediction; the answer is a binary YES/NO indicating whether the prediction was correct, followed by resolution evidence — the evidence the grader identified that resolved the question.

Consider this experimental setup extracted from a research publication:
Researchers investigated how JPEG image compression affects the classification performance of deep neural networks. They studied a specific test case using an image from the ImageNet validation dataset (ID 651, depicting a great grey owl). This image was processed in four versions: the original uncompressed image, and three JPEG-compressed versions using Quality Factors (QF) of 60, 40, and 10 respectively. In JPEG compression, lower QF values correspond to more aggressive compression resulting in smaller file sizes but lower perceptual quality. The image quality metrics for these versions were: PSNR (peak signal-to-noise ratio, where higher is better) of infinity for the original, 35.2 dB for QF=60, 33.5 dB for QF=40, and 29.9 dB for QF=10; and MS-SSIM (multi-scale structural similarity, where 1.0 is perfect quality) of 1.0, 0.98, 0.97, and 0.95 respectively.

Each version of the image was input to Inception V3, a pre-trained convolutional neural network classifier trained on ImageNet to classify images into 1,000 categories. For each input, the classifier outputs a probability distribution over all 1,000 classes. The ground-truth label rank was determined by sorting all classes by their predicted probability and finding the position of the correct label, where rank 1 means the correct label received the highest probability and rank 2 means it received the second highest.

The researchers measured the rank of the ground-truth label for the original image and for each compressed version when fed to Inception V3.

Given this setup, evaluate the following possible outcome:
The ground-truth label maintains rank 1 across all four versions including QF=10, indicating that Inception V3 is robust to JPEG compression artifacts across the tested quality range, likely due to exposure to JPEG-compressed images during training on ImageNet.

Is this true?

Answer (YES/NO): NO